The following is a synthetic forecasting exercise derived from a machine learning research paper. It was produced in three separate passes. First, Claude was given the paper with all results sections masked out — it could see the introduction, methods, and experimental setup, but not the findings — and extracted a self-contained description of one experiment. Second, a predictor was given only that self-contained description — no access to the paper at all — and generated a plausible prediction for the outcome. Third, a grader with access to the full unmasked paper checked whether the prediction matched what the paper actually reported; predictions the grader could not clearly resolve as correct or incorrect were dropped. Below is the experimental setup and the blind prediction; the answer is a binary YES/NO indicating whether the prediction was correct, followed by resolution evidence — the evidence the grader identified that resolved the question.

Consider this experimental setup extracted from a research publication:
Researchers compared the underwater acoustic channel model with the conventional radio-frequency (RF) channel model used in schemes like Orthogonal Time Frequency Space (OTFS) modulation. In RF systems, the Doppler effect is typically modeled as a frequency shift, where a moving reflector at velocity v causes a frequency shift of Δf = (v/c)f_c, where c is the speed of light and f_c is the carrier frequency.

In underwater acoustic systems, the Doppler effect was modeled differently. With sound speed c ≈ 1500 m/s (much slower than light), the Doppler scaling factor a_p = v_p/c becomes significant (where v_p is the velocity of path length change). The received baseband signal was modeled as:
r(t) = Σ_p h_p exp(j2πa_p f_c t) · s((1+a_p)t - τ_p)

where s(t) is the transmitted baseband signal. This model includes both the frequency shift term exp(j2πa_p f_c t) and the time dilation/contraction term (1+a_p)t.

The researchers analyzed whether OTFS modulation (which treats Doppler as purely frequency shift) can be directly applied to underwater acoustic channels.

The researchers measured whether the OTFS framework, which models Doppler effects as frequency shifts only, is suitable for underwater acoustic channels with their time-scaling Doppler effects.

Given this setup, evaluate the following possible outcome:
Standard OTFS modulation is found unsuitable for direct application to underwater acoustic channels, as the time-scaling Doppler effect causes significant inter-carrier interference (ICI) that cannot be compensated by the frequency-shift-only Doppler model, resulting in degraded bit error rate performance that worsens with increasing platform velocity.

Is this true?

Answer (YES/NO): NO